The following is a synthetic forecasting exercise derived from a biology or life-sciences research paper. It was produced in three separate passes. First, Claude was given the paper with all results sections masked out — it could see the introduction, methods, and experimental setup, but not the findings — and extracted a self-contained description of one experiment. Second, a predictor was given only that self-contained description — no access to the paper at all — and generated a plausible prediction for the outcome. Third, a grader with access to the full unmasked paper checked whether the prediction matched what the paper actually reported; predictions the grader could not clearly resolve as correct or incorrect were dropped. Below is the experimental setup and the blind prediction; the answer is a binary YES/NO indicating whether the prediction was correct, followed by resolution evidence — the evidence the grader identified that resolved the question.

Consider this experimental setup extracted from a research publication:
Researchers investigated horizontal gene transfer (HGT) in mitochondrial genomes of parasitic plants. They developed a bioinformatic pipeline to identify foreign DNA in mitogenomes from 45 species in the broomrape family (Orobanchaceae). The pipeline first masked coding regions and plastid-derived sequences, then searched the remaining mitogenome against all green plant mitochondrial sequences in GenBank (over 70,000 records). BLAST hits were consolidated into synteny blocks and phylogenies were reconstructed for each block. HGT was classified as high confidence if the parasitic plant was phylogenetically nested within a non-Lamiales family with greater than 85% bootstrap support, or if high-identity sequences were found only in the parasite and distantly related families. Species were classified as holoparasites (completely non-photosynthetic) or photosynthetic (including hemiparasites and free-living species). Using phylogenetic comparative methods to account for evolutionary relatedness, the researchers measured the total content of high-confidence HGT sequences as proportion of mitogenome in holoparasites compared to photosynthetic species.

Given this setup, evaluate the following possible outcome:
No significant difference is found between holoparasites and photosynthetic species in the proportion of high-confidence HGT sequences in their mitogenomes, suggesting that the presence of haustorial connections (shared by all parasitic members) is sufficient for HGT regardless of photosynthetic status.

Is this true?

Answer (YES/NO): NO